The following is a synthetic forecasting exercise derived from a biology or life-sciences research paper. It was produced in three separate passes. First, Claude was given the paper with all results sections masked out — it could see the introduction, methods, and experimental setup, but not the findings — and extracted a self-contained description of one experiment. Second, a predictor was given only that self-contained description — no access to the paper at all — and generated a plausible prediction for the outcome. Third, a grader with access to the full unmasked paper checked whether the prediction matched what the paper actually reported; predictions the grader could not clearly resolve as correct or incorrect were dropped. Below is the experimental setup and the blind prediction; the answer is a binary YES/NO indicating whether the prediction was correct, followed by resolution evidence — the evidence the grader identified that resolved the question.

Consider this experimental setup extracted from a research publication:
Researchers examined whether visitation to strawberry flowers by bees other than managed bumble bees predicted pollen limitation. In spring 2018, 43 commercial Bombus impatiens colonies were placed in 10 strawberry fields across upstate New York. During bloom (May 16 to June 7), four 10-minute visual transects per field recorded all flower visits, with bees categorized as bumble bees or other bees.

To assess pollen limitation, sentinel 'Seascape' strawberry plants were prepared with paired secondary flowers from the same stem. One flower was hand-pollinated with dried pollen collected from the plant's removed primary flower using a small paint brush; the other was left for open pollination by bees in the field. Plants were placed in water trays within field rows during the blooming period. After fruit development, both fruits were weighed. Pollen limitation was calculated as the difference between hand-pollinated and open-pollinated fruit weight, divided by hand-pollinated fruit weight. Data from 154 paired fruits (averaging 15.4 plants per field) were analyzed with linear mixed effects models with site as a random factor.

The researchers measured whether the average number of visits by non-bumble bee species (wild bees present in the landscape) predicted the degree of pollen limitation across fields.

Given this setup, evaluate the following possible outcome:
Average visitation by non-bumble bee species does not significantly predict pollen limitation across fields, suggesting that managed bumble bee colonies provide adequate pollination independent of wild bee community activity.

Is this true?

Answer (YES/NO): NO